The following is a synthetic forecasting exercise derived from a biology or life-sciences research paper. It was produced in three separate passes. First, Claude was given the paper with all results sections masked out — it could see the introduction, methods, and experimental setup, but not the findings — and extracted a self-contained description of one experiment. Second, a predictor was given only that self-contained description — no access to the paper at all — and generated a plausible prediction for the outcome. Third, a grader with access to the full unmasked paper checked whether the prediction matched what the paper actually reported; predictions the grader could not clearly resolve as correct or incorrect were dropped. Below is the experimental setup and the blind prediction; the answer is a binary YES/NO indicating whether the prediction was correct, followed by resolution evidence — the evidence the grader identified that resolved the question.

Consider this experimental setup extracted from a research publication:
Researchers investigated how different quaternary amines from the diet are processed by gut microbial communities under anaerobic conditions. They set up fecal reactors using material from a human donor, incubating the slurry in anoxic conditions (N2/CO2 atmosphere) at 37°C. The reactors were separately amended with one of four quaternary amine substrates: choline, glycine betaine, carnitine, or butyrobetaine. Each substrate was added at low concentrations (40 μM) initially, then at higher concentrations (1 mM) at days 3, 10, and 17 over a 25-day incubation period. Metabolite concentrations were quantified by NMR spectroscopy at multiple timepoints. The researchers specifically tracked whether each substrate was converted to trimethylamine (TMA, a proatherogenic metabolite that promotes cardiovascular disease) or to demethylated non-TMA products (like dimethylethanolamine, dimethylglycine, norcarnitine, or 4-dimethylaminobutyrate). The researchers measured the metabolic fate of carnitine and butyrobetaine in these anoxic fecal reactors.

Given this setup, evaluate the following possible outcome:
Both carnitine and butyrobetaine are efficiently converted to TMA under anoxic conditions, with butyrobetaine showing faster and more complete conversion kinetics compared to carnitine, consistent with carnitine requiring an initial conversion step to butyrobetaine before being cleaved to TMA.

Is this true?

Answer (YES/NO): NO